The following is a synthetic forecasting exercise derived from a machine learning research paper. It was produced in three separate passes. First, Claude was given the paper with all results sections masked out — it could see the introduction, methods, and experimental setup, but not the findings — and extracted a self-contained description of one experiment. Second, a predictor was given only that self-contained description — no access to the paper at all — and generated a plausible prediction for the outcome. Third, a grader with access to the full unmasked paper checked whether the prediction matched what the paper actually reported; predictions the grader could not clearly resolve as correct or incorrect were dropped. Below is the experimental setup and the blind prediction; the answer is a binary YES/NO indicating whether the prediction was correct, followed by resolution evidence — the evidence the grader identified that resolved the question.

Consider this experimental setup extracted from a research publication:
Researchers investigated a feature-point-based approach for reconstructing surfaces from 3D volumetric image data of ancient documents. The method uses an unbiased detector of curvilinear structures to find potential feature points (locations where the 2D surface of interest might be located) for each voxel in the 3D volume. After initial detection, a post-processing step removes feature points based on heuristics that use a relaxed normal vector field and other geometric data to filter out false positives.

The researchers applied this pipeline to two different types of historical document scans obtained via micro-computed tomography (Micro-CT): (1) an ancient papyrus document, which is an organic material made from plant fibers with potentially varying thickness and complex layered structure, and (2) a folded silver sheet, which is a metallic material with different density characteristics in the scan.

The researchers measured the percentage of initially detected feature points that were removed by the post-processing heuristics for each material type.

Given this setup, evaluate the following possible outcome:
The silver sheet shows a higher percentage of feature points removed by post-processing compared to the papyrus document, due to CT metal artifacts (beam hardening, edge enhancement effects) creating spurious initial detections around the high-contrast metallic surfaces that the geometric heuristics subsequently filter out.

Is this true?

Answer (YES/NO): NO